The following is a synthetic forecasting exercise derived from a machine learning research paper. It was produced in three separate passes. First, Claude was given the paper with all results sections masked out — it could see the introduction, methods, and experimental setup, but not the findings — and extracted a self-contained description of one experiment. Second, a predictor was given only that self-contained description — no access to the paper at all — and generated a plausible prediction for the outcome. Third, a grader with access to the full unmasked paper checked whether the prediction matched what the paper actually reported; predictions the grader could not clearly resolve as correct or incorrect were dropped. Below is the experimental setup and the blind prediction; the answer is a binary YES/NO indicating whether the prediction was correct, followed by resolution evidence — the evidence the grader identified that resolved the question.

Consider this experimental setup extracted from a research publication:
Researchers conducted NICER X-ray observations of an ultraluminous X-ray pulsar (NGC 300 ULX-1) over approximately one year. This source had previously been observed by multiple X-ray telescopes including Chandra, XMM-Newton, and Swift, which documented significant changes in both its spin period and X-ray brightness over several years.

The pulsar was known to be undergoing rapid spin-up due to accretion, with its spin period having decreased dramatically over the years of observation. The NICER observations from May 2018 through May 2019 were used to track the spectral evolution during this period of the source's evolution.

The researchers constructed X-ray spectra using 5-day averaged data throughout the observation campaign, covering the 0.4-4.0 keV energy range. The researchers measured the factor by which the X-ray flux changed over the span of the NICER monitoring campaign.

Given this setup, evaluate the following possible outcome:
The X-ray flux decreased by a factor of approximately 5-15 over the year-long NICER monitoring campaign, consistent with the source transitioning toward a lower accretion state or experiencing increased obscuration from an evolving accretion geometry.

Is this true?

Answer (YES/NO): NO